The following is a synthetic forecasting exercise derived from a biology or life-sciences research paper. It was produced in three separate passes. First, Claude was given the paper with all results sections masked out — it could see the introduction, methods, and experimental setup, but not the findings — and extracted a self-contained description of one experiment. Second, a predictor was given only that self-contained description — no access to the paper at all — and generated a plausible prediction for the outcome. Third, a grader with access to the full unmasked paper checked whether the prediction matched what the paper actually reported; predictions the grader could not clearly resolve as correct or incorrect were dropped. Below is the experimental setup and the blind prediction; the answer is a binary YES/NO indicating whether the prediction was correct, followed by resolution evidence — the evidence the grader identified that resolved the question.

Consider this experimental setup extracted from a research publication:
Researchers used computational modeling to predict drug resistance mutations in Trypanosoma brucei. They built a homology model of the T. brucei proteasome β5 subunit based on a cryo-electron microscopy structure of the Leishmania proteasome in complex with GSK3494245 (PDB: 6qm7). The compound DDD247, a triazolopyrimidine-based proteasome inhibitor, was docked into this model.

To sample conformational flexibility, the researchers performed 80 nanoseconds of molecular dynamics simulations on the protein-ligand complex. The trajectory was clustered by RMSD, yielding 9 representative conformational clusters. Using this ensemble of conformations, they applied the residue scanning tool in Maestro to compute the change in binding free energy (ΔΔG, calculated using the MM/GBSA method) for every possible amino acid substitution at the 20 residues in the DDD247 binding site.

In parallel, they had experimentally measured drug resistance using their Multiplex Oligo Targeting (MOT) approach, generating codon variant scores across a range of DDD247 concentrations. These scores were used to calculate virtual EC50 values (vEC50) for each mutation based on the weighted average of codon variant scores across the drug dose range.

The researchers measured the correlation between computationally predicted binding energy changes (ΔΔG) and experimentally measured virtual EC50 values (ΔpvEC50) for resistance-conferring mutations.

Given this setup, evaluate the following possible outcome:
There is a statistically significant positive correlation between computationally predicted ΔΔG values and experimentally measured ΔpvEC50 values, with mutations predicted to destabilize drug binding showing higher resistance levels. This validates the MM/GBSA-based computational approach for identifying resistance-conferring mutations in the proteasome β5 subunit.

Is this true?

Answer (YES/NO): YES